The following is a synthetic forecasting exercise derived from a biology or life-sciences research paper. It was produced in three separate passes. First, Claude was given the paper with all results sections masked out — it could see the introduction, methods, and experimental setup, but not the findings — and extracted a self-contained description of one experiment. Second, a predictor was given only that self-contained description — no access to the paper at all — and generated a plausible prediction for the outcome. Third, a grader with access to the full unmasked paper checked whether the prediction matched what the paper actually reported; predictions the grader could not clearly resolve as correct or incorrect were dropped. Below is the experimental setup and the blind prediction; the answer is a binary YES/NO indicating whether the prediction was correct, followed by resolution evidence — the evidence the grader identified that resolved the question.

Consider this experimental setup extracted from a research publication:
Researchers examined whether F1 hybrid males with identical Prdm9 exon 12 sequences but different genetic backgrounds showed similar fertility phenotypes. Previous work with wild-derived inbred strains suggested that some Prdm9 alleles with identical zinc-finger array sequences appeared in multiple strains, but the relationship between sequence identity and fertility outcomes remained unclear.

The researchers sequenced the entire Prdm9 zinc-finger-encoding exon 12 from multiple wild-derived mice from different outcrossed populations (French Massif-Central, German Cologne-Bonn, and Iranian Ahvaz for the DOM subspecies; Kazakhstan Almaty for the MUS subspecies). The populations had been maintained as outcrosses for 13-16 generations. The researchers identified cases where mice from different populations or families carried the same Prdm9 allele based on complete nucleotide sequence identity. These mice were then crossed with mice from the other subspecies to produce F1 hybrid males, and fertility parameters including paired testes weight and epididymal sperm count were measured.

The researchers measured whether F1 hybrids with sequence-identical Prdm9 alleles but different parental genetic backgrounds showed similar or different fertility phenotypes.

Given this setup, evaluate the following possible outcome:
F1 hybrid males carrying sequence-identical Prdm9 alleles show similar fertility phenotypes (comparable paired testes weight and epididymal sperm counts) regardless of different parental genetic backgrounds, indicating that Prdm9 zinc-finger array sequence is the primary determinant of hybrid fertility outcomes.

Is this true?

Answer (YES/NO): NO